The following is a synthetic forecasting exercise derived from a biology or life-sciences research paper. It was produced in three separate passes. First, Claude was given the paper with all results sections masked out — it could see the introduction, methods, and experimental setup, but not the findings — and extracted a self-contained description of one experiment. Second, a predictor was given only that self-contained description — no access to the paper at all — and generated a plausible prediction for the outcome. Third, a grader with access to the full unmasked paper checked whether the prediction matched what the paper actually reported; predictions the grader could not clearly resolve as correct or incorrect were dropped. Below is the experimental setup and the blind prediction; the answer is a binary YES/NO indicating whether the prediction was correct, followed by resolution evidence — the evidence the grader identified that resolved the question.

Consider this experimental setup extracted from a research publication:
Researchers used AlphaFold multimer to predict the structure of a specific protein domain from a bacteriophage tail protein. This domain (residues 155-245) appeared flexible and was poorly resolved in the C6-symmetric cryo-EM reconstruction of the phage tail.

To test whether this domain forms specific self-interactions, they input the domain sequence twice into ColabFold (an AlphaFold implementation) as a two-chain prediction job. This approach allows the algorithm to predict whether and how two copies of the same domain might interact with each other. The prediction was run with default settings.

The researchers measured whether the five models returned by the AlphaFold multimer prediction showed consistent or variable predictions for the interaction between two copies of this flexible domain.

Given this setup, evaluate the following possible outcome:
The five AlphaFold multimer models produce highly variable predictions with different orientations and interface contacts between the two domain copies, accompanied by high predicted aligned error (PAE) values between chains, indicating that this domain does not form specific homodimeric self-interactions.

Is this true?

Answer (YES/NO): NO